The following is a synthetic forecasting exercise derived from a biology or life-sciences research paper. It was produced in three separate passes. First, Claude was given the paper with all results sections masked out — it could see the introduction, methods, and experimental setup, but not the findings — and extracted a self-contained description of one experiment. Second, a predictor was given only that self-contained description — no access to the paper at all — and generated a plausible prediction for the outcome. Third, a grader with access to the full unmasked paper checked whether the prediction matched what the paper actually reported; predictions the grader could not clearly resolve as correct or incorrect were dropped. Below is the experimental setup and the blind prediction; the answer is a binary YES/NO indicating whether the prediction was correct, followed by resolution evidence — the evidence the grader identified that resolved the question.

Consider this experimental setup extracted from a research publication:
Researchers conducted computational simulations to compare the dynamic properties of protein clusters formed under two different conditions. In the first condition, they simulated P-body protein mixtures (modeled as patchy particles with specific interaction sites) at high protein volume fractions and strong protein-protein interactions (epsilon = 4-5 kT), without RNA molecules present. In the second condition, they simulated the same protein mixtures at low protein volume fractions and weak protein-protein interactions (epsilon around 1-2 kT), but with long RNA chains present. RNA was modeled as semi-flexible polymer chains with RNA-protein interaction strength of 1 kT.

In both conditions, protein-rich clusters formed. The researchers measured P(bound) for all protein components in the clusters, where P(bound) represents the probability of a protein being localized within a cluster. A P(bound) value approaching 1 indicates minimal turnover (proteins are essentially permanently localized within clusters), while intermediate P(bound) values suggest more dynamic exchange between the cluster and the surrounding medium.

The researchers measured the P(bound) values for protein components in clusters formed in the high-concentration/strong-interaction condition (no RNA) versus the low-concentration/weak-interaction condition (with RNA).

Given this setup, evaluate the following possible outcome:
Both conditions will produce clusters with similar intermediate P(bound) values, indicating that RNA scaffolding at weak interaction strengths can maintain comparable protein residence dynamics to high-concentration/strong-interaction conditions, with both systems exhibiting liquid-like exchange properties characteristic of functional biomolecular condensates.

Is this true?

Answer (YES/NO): NO